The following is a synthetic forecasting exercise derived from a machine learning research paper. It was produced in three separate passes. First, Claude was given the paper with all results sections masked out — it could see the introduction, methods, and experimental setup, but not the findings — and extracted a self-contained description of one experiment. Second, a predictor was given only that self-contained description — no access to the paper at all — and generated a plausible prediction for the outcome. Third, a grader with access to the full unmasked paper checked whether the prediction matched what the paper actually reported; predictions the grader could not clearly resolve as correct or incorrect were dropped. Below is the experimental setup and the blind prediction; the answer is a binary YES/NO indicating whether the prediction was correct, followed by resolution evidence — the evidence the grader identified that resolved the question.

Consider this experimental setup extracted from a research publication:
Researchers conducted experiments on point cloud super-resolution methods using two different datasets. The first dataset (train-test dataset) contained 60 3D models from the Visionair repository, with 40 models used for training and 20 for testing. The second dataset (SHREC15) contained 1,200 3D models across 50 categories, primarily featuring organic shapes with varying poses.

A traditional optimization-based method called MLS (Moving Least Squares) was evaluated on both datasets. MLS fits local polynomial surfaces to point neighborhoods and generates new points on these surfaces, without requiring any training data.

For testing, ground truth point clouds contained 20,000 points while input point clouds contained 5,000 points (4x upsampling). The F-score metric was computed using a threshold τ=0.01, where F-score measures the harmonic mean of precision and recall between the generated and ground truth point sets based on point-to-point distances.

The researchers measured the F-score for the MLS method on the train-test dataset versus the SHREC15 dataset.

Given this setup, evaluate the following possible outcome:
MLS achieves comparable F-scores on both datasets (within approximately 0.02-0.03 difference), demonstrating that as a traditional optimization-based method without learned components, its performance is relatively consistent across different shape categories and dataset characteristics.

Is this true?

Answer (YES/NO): NO